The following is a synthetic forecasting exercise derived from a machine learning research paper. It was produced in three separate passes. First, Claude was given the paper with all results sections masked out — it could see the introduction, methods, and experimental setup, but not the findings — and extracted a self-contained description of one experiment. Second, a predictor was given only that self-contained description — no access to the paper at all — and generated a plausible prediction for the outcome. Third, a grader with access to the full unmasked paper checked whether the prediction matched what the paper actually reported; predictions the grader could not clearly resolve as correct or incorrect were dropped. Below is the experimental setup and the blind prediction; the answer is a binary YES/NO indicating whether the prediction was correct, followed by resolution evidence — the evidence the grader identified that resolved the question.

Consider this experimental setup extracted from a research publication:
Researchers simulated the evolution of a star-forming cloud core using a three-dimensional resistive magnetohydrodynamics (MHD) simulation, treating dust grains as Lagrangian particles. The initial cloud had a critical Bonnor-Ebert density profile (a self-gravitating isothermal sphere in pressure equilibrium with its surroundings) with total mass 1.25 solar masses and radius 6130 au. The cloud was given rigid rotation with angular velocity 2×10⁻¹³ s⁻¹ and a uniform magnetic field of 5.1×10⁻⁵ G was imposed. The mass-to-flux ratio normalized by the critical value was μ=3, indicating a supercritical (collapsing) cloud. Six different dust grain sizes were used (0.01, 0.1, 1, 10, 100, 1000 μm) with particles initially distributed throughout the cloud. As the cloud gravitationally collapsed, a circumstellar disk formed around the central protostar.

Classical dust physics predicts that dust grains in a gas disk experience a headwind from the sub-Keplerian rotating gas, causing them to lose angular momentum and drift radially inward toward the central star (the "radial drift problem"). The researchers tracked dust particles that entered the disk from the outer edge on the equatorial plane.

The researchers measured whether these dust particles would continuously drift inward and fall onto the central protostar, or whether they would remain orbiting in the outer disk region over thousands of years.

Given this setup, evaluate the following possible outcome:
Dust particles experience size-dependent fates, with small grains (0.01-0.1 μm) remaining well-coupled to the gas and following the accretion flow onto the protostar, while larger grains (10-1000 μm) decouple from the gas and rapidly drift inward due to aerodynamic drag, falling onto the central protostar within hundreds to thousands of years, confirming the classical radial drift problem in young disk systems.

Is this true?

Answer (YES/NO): NO